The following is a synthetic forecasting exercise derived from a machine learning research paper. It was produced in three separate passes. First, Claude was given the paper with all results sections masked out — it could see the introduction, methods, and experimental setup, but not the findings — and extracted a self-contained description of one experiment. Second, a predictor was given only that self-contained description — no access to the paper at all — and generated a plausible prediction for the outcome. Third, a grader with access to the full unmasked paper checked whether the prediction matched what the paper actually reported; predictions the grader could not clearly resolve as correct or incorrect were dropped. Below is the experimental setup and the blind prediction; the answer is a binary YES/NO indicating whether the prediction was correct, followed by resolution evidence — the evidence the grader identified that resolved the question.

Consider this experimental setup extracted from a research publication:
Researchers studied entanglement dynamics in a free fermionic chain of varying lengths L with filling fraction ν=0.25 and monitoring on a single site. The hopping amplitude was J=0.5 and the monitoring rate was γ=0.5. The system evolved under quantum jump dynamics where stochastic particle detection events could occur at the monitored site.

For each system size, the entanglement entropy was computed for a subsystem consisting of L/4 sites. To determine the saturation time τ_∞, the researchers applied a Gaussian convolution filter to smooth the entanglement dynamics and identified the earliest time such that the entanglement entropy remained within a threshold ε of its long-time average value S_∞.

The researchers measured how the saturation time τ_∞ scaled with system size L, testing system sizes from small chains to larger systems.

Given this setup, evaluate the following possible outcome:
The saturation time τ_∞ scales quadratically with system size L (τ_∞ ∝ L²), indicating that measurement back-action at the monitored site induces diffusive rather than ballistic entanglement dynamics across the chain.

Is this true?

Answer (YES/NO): NO